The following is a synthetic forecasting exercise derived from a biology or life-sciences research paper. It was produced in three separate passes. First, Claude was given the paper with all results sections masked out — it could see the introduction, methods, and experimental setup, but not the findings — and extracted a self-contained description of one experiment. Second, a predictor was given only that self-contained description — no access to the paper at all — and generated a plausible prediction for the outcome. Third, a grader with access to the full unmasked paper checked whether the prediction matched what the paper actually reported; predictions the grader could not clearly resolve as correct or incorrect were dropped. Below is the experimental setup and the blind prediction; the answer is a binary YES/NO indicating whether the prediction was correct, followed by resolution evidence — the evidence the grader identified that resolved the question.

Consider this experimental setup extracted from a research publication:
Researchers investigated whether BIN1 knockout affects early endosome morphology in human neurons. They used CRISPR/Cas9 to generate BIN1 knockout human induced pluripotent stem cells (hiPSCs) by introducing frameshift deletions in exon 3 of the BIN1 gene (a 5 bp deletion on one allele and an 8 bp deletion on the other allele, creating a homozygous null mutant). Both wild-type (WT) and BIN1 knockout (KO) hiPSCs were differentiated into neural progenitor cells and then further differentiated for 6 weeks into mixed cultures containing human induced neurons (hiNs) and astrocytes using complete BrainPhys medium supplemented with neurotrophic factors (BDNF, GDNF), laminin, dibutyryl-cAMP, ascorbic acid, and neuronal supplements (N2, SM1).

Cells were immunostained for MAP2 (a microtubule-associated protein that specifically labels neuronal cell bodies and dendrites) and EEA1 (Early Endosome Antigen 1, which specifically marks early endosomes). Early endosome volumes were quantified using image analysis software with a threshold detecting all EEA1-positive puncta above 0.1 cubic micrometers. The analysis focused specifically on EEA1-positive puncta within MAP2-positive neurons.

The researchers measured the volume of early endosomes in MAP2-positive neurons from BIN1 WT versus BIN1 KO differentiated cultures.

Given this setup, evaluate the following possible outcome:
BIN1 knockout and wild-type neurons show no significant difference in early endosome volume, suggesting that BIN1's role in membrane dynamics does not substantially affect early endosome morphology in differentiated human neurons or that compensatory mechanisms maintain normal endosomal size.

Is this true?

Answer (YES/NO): NO